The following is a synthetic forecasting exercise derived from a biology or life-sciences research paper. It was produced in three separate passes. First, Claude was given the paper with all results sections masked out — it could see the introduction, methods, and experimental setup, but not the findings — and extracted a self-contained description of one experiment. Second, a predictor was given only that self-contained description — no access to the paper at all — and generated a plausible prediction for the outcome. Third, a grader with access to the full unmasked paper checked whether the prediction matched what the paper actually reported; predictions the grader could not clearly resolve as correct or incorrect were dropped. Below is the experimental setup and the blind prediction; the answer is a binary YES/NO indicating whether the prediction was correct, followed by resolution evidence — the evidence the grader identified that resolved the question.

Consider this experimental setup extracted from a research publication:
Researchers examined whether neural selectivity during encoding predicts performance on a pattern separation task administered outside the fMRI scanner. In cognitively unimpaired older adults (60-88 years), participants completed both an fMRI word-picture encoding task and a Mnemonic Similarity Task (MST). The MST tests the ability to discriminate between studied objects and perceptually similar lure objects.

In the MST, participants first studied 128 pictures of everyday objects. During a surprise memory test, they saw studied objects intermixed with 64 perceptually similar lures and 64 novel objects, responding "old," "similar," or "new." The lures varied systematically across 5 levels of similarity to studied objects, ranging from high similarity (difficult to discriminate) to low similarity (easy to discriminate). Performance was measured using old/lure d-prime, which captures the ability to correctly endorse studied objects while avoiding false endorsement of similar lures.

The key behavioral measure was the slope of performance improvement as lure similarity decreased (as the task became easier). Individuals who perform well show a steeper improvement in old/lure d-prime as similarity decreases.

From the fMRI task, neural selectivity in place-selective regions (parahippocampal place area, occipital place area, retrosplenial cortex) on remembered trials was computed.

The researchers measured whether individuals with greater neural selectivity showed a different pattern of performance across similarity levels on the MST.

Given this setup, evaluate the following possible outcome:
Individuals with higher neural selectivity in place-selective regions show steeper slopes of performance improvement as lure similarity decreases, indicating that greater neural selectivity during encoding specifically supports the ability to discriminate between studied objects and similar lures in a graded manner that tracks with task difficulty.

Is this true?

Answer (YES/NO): YES